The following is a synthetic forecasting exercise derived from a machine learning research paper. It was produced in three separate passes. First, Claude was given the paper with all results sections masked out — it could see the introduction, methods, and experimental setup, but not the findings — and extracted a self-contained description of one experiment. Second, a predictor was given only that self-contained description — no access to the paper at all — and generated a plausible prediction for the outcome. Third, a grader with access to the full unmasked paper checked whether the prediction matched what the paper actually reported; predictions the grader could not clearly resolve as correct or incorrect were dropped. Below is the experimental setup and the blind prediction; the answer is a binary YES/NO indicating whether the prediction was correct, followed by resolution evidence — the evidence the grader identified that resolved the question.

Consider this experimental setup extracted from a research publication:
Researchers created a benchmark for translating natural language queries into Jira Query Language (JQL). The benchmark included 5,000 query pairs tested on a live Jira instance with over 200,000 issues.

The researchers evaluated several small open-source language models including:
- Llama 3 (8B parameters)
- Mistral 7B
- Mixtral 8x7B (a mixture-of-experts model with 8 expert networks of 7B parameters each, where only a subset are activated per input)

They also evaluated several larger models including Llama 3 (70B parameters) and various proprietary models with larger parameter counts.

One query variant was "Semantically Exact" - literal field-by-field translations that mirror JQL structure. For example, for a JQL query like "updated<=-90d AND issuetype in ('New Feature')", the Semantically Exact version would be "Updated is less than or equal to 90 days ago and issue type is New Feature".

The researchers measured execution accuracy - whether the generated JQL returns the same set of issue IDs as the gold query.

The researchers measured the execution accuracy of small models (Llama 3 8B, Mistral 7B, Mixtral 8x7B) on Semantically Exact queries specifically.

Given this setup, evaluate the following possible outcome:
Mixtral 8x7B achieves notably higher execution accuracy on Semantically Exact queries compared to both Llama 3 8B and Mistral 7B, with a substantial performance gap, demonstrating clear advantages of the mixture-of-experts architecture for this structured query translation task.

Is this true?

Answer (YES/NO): NO